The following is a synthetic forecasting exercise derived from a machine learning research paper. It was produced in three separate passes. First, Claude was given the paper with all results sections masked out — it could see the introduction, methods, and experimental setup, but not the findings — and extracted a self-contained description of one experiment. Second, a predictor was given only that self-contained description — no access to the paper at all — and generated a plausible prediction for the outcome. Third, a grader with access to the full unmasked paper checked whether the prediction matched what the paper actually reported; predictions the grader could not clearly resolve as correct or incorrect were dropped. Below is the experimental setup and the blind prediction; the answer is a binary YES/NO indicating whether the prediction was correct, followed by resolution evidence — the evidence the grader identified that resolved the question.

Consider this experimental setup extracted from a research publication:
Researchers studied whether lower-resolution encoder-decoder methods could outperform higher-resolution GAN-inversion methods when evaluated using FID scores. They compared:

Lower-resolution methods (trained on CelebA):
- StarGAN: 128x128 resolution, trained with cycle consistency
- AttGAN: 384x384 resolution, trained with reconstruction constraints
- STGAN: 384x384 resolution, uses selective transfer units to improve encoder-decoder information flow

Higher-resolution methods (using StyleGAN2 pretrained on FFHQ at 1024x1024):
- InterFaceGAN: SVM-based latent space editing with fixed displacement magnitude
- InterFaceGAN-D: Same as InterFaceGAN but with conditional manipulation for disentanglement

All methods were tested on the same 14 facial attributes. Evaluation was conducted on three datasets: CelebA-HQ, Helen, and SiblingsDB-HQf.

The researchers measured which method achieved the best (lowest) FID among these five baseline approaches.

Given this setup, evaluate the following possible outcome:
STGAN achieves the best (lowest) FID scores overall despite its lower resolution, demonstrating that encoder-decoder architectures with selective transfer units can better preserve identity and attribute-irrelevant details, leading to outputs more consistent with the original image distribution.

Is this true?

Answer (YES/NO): YES